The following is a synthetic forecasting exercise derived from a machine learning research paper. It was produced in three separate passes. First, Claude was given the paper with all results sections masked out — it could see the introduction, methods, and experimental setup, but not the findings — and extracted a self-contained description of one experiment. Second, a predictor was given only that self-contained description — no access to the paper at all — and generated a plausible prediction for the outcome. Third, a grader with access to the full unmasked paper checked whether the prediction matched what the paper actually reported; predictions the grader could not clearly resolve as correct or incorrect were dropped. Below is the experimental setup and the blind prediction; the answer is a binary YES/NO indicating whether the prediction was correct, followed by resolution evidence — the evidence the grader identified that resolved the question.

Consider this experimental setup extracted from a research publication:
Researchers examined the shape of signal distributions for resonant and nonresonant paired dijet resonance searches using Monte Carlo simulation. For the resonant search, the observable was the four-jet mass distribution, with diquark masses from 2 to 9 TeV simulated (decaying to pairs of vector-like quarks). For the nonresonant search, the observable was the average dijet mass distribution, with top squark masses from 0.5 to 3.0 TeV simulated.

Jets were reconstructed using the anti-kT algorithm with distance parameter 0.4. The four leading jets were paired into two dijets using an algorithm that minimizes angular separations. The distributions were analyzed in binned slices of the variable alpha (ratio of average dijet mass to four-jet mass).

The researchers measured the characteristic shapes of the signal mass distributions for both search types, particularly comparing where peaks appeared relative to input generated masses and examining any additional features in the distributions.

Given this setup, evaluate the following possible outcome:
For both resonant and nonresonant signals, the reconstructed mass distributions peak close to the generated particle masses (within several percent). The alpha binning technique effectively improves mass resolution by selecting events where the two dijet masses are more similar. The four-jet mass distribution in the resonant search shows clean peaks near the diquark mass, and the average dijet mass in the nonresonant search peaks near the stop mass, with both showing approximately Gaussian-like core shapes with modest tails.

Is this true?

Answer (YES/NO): NO